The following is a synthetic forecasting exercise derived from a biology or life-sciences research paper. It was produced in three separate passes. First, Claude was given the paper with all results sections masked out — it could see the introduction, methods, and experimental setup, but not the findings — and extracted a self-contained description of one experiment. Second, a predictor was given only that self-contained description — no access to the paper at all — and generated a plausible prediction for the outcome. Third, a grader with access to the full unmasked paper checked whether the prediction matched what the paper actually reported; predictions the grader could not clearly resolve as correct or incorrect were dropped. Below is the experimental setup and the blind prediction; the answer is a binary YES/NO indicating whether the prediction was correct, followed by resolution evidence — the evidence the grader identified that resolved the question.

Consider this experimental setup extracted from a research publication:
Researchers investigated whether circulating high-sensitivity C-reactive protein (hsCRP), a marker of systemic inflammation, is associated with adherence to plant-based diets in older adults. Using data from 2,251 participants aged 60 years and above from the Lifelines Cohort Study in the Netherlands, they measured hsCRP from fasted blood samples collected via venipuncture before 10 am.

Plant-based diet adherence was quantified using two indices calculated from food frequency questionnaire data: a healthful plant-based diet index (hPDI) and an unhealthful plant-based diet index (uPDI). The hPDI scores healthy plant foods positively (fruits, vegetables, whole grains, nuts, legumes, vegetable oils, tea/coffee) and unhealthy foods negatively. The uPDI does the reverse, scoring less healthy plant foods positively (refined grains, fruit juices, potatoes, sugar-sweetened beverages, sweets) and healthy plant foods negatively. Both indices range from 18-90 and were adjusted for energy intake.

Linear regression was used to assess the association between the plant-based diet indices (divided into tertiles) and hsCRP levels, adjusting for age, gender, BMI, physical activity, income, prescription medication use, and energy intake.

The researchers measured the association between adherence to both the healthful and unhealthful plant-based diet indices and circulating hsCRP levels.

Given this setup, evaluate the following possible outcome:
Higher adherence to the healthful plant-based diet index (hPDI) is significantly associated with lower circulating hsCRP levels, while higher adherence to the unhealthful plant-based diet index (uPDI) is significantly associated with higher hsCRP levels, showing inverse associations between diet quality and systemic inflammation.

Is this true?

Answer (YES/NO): NO